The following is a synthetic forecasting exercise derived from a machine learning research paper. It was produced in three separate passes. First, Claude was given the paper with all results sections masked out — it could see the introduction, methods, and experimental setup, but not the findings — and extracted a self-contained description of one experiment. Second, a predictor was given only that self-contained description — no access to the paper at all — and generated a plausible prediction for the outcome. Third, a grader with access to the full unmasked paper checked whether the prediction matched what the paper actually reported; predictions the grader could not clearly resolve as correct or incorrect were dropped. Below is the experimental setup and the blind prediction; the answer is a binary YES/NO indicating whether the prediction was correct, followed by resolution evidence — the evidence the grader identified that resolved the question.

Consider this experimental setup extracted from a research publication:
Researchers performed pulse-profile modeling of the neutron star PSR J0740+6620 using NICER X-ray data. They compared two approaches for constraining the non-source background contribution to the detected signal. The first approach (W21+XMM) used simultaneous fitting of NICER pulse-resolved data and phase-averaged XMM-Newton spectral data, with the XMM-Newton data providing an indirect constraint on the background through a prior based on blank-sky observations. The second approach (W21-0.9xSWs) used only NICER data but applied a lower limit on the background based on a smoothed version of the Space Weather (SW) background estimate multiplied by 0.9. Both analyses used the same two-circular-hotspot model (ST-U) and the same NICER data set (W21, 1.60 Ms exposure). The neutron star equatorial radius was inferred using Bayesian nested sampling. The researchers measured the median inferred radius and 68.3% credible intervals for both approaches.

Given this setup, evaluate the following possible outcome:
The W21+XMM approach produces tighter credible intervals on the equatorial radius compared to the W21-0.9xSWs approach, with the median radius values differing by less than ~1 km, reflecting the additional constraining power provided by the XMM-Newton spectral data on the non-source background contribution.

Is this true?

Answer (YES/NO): NO